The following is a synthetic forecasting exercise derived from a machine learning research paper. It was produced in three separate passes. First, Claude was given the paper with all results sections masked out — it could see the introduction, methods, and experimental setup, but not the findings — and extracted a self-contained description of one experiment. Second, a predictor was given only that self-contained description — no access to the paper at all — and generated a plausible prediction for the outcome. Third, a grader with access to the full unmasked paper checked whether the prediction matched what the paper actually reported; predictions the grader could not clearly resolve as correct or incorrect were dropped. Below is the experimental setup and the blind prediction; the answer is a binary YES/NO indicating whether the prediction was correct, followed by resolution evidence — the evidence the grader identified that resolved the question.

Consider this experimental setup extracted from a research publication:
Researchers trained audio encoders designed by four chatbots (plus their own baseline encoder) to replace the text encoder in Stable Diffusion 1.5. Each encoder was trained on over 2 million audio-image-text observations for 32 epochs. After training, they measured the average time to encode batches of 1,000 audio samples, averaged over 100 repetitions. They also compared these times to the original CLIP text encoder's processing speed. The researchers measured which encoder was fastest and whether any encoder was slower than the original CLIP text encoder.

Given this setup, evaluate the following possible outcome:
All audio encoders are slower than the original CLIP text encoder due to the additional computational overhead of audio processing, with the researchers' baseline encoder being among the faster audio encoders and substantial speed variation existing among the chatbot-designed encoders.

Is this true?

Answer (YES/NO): NO